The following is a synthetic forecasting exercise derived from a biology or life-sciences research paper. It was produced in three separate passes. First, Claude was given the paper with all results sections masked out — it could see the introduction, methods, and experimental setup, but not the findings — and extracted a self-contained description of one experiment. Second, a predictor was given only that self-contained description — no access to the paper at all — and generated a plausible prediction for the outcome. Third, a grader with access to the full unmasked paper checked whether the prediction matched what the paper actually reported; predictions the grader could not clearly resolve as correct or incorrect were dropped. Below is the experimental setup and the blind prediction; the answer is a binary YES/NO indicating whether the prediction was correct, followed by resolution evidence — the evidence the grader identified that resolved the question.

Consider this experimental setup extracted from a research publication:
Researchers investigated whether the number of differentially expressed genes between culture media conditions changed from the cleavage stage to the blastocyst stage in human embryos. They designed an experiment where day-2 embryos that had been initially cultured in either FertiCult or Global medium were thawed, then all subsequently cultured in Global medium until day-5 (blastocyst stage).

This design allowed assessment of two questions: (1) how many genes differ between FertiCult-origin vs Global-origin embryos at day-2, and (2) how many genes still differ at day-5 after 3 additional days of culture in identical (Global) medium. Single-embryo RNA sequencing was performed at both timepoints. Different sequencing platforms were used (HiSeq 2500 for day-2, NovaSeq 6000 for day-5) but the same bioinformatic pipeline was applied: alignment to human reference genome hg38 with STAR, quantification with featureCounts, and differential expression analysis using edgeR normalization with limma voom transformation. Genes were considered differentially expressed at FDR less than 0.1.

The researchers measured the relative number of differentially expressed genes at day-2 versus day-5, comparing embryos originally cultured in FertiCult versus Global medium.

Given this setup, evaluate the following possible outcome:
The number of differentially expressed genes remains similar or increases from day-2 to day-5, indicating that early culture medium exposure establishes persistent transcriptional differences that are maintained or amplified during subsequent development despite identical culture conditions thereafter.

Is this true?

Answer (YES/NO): NO